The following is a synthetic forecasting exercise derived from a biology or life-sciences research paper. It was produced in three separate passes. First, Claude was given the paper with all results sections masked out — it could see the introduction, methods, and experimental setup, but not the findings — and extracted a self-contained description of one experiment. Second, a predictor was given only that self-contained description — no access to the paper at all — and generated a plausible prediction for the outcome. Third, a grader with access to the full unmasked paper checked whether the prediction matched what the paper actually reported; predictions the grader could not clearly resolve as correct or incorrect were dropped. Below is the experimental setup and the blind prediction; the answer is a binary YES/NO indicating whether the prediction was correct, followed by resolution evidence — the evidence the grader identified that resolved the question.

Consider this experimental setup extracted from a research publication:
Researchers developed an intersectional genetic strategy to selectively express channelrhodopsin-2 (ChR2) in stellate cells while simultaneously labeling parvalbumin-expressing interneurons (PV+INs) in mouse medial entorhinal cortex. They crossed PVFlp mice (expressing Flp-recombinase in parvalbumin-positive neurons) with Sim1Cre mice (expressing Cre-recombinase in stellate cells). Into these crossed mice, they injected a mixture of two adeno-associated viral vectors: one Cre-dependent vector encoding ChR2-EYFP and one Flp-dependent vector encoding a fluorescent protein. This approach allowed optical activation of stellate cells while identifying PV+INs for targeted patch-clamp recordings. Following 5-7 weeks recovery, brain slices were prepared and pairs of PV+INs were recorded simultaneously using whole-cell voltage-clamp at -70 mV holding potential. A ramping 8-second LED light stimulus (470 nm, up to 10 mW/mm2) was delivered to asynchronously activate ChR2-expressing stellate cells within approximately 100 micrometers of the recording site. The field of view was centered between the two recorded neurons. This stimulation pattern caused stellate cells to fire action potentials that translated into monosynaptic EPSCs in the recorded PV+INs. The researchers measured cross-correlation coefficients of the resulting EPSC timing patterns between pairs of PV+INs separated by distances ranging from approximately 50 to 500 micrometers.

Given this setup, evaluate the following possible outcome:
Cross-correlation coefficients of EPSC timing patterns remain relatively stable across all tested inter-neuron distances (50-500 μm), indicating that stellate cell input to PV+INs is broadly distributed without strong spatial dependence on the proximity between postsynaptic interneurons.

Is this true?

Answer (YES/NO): NO